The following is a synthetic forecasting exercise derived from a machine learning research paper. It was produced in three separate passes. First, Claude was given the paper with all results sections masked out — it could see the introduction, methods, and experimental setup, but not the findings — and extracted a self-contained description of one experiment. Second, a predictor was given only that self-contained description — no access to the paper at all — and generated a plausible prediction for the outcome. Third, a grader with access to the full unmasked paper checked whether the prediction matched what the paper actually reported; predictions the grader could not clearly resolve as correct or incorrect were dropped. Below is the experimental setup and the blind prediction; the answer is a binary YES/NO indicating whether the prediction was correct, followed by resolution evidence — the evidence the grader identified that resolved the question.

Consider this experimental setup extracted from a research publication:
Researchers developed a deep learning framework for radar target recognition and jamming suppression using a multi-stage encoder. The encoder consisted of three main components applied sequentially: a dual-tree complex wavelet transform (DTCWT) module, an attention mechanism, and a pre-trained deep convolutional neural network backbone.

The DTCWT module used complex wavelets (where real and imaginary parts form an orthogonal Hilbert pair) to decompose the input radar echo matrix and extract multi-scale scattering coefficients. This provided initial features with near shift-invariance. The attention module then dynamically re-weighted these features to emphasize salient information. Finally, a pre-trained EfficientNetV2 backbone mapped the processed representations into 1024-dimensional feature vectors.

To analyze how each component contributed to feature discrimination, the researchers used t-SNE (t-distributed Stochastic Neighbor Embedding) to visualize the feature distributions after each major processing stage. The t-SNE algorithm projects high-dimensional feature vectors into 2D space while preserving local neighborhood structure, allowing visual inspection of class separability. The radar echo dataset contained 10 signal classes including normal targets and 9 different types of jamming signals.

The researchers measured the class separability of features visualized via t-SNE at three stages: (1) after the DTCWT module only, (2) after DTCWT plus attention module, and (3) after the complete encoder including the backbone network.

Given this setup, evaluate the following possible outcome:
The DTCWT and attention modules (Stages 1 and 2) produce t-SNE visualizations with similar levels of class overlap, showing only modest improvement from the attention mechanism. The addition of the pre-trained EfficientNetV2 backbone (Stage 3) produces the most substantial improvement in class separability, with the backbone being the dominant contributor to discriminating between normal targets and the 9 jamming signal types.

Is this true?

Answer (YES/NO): YES